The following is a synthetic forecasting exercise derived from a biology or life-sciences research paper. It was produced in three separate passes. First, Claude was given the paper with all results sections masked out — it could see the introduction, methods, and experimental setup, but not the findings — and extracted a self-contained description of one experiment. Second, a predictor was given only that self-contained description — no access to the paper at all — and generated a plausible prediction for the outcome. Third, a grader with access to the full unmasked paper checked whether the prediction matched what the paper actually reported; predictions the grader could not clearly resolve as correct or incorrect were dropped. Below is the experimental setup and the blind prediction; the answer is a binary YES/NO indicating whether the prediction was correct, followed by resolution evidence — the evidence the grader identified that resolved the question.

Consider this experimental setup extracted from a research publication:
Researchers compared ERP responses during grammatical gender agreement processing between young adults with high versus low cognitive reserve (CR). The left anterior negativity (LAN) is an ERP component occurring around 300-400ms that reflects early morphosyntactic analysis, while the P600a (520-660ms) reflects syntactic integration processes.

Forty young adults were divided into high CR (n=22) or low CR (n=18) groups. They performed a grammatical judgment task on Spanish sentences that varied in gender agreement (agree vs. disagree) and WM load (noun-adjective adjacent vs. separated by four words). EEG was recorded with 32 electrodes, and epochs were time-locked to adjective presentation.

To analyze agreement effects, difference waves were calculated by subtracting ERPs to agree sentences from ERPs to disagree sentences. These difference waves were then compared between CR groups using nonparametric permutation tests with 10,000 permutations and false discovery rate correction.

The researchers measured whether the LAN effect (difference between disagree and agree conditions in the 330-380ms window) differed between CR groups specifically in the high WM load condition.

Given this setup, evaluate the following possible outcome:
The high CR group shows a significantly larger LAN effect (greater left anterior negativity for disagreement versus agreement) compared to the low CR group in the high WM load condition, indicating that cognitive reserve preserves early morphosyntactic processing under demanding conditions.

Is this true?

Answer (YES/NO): YES